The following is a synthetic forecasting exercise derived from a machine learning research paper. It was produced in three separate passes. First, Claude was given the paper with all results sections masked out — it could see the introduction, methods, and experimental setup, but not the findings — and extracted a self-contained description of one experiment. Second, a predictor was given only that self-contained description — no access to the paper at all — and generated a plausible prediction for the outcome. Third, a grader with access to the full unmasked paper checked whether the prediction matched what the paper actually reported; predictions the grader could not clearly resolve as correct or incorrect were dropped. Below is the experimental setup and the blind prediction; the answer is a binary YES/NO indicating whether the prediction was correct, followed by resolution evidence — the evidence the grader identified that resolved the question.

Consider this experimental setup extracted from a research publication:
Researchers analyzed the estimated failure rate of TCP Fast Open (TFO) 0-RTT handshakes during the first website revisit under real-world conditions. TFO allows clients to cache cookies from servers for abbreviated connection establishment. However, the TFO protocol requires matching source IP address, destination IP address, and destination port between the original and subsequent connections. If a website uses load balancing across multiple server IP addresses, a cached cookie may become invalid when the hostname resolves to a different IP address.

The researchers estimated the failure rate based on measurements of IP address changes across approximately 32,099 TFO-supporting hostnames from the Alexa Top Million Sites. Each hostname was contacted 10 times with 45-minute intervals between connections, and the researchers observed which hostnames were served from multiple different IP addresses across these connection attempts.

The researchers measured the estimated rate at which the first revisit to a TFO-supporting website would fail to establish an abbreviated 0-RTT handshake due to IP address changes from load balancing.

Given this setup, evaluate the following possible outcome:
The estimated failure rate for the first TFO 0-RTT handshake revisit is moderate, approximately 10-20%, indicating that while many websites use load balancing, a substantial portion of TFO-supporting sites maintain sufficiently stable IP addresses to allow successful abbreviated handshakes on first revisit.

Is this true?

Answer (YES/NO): NO